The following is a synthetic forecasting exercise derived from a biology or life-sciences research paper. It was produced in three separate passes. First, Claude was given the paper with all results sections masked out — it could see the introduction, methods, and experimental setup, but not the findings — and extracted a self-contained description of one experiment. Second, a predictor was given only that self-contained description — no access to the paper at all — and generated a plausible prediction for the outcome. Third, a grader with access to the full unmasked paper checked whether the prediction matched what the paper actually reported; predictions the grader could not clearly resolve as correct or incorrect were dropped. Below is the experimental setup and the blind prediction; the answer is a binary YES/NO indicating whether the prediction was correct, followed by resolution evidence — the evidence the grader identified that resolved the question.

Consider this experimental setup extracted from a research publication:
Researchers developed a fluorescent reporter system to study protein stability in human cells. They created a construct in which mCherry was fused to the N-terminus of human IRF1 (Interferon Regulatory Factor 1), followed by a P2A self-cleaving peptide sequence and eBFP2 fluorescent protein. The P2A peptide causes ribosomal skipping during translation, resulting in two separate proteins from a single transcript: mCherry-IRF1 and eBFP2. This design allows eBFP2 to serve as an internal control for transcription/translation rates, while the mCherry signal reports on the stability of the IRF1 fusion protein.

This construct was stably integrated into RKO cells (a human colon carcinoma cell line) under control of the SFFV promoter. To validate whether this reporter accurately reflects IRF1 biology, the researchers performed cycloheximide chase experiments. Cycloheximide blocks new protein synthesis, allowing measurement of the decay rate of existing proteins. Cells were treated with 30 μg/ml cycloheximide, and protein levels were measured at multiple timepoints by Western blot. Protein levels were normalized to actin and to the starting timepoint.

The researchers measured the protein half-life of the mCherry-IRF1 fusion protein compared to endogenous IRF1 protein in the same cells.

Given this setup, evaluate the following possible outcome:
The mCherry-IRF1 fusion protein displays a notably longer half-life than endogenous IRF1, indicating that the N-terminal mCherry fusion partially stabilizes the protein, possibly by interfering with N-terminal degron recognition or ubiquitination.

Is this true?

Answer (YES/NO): YES